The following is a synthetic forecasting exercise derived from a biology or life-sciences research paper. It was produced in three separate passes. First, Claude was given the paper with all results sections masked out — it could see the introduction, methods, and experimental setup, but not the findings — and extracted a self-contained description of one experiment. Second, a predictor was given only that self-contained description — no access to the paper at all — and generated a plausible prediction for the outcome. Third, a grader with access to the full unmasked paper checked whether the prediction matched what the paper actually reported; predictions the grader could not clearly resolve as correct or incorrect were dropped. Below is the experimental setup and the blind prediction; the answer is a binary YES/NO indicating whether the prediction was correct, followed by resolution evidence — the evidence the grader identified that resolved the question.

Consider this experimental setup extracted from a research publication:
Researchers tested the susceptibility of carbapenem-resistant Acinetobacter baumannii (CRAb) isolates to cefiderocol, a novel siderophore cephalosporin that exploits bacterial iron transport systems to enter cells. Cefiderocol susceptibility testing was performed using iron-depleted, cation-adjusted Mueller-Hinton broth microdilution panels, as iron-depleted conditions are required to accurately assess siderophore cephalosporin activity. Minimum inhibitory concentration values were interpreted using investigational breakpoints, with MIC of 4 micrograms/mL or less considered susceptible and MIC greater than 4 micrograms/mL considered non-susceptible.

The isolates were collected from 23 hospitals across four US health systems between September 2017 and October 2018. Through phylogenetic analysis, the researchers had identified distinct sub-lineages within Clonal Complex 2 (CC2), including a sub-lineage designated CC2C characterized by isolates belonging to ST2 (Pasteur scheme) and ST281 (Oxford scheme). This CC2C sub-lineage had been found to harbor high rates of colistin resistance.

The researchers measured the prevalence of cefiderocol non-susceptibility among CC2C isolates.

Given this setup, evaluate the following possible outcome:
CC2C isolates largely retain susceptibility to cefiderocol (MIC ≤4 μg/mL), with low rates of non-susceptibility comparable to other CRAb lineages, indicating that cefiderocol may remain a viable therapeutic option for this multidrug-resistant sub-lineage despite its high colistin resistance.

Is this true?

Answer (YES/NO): NO